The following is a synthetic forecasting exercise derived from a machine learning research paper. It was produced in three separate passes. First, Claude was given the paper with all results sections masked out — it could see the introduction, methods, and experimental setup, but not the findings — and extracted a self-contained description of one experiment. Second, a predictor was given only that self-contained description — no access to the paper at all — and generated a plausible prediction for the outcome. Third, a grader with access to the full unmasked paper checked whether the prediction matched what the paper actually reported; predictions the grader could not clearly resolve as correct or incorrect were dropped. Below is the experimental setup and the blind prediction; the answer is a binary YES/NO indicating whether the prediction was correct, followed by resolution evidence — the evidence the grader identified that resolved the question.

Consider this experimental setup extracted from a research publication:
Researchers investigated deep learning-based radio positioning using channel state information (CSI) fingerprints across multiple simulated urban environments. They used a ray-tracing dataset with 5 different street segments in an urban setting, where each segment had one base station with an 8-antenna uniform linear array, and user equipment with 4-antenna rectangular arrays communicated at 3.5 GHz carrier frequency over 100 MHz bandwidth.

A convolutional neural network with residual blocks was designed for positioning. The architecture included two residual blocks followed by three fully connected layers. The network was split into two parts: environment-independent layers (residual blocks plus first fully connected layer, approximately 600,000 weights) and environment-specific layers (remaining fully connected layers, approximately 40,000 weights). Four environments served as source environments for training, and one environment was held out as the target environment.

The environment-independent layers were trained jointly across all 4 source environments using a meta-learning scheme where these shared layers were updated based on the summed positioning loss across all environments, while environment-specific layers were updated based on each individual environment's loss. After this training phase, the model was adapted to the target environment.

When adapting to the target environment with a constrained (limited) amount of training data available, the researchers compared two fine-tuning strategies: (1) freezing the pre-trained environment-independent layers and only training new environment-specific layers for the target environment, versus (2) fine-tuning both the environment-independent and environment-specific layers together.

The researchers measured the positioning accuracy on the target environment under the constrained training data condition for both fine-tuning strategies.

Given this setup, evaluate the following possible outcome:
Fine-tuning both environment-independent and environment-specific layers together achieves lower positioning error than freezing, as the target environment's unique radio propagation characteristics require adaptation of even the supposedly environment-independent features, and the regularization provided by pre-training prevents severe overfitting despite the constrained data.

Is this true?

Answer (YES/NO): YES